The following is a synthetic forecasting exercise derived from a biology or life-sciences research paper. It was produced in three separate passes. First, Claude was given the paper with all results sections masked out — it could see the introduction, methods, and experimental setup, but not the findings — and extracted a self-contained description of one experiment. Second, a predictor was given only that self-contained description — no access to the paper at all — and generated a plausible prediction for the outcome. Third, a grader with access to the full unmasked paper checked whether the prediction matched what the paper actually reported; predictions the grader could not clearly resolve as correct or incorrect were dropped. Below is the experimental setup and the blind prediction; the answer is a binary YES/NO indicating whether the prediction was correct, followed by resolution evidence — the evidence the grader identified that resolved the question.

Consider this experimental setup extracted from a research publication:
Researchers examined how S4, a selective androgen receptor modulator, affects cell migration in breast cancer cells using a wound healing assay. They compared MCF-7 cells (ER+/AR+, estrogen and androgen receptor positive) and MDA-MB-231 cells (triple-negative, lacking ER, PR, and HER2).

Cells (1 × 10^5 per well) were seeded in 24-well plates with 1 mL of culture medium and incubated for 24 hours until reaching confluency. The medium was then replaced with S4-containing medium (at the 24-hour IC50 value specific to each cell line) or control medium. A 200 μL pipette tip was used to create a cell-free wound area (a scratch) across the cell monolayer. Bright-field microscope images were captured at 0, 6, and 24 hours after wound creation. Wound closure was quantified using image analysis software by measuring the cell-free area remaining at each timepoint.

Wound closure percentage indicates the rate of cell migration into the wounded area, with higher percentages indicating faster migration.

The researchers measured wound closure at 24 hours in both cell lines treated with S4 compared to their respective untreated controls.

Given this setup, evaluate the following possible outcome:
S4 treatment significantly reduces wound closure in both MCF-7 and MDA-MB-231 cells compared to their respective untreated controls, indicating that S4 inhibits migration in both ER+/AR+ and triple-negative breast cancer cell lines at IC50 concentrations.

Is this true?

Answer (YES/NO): YES